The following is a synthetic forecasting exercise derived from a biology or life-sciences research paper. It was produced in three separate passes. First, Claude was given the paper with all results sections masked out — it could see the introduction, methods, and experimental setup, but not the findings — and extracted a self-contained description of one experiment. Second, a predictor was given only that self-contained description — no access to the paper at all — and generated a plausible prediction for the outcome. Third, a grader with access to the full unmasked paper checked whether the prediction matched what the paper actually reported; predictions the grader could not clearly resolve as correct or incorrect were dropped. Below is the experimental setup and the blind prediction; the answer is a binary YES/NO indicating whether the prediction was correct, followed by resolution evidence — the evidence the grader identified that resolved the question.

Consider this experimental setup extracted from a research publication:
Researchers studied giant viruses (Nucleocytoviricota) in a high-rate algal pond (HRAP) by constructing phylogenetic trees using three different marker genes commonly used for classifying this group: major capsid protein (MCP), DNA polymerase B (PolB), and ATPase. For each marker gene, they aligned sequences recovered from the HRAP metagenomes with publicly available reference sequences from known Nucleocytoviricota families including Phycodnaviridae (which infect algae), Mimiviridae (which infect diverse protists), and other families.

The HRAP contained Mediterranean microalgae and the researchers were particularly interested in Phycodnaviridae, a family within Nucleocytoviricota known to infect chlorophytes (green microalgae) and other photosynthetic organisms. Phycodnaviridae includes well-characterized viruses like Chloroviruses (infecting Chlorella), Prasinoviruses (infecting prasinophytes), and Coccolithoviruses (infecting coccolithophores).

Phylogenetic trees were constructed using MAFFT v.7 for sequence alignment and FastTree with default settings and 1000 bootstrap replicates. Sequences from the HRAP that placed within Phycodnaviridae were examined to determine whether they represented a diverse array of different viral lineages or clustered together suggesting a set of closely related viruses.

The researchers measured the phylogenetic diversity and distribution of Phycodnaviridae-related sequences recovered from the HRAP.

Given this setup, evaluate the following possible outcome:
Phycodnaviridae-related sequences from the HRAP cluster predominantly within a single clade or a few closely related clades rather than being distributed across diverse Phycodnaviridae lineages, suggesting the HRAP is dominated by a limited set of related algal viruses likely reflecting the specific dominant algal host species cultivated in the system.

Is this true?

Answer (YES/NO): YES